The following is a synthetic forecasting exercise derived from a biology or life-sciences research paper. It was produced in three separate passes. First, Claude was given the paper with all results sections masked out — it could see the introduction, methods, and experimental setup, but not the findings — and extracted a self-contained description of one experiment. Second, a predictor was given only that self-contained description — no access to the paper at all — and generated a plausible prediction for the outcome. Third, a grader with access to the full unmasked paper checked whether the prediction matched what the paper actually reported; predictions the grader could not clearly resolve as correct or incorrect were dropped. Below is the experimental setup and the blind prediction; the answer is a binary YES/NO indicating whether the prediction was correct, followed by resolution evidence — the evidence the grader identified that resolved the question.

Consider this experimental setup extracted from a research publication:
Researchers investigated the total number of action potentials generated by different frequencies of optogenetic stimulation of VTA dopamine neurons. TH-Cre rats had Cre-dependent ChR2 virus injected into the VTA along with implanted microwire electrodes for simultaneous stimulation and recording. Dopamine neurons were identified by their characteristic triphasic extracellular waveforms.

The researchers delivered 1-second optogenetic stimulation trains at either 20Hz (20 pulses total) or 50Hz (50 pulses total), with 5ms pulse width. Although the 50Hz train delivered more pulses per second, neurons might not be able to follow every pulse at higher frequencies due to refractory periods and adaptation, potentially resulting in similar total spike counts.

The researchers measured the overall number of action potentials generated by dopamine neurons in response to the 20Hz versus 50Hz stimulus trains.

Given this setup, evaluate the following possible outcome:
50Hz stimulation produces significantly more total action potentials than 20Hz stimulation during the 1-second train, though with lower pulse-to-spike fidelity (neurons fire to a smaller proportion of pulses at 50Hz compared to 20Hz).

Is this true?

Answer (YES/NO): NO